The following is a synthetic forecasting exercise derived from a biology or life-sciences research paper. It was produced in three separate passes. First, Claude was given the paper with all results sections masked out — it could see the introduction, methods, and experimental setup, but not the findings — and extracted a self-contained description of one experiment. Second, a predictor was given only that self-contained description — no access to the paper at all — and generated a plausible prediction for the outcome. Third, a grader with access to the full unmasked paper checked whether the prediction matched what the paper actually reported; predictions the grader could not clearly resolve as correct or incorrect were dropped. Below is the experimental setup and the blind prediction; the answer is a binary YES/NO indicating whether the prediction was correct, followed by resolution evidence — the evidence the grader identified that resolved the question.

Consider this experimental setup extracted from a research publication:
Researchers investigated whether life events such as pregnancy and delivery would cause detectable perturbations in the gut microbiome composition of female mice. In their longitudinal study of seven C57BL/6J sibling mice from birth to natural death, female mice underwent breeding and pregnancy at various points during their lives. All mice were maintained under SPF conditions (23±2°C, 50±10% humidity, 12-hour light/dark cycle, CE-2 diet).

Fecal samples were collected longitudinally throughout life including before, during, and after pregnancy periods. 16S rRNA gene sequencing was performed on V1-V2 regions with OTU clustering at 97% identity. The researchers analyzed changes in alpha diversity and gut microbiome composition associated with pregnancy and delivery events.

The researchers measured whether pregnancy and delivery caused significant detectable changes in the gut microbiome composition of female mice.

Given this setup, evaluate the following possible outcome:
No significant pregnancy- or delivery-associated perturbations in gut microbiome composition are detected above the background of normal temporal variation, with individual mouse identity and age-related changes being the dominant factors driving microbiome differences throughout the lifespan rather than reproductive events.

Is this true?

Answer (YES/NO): NO